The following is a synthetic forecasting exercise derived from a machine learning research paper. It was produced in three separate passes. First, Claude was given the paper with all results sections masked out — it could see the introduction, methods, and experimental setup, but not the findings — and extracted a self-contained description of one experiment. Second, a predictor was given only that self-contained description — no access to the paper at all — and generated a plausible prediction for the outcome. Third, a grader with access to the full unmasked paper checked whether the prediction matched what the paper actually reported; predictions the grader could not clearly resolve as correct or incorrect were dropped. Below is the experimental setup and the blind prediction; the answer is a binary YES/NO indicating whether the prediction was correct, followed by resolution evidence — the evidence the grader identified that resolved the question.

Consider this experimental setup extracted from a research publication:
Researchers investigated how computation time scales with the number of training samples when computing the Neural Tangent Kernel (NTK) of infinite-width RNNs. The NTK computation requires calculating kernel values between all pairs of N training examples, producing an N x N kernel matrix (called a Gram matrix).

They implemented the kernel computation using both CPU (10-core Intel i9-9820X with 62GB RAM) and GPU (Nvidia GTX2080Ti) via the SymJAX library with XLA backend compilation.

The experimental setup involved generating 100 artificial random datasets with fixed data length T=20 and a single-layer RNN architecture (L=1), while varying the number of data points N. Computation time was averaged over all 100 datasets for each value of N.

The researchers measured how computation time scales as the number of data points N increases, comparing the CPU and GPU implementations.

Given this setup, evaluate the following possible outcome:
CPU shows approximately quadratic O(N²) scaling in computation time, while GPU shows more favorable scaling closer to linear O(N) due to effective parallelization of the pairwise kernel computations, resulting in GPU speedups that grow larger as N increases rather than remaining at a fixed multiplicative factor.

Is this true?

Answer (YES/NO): YES